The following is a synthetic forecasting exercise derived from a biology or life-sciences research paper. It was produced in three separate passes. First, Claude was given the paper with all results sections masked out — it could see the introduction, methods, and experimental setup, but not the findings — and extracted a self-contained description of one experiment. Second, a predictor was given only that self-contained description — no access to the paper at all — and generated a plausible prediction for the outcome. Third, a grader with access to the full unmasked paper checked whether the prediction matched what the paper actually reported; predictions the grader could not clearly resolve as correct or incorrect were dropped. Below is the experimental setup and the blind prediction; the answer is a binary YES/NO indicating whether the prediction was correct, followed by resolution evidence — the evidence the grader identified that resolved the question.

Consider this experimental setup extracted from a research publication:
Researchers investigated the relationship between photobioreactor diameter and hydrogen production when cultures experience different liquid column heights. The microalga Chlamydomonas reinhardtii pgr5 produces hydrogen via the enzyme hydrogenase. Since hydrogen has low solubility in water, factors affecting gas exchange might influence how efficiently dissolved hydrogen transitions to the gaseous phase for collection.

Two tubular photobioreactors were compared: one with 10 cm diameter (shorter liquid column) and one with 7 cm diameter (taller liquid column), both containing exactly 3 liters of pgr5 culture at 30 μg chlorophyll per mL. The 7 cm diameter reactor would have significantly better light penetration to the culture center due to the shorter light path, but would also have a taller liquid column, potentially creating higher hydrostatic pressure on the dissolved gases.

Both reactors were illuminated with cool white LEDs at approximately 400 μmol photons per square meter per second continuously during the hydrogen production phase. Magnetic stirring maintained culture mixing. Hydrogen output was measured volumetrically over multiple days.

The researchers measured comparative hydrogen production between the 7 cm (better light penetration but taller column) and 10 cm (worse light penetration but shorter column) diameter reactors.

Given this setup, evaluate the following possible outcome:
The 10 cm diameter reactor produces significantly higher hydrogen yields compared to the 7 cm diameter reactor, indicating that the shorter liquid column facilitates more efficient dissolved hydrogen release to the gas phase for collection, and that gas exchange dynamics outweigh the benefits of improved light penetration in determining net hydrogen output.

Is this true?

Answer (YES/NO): NO